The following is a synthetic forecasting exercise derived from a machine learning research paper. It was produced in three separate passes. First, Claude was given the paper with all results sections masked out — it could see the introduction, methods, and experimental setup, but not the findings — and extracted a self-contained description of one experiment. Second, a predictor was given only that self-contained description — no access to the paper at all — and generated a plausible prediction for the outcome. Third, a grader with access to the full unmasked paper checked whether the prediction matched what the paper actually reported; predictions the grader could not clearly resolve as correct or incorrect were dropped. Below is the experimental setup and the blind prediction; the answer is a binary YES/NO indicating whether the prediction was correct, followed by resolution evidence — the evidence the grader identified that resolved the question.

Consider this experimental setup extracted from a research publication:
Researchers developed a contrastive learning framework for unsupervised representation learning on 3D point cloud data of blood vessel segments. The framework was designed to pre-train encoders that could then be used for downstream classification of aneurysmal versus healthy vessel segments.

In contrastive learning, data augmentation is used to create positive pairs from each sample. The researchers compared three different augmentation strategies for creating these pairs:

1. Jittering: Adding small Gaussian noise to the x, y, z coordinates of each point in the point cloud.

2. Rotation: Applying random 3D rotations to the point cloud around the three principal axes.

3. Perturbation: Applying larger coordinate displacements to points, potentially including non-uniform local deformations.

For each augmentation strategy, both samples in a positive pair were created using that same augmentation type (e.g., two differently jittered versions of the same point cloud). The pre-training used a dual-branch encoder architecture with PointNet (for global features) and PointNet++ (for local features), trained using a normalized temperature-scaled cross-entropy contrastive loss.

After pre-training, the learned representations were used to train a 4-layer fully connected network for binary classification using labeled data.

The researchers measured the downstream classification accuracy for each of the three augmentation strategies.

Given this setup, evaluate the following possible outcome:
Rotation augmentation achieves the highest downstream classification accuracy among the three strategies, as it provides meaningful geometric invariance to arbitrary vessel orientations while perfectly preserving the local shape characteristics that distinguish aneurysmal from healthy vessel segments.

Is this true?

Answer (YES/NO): NO